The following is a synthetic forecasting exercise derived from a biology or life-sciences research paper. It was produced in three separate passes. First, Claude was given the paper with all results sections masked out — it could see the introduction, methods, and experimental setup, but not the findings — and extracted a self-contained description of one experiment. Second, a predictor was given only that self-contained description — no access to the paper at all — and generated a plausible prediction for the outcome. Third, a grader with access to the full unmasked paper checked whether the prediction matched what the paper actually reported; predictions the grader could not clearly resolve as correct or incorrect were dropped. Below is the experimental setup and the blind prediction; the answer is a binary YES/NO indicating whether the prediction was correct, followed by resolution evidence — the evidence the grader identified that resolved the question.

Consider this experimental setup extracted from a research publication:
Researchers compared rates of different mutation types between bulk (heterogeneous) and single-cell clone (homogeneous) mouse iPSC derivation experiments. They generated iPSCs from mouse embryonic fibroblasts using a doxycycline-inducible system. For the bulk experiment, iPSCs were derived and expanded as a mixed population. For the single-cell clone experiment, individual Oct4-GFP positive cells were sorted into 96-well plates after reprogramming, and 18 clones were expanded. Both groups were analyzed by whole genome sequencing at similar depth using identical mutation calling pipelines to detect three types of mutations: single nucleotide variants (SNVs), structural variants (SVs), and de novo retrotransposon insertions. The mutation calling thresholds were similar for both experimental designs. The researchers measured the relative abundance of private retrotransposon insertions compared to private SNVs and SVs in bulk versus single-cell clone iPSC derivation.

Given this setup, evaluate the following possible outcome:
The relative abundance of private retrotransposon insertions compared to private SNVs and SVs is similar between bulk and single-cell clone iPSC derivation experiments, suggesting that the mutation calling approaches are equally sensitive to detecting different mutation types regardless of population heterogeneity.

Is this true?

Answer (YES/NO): NO